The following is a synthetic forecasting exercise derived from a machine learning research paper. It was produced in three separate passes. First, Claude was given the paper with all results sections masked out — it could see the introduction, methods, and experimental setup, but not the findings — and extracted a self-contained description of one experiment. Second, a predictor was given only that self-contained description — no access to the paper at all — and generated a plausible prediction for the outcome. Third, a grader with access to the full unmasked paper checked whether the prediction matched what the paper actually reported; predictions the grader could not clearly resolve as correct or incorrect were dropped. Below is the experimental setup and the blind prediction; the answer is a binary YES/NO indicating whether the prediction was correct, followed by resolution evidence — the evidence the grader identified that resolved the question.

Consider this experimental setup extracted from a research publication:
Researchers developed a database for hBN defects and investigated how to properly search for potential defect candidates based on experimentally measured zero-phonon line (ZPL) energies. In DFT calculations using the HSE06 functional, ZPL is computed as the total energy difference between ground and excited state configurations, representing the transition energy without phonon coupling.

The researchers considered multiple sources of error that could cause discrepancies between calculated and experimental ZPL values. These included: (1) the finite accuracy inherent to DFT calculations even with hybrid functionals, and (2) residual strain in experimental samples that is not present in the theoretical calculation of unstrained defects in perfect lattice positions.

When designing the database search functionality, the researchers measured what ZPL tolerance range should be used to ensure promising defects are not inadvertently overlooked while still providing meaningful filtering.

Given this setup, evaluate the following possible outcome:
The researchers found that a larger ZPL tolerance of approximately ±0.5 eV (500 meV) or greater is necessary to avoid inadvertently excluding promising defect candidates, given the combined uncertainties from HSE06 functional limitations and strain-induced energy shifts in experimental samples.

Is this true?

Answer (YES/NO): NO